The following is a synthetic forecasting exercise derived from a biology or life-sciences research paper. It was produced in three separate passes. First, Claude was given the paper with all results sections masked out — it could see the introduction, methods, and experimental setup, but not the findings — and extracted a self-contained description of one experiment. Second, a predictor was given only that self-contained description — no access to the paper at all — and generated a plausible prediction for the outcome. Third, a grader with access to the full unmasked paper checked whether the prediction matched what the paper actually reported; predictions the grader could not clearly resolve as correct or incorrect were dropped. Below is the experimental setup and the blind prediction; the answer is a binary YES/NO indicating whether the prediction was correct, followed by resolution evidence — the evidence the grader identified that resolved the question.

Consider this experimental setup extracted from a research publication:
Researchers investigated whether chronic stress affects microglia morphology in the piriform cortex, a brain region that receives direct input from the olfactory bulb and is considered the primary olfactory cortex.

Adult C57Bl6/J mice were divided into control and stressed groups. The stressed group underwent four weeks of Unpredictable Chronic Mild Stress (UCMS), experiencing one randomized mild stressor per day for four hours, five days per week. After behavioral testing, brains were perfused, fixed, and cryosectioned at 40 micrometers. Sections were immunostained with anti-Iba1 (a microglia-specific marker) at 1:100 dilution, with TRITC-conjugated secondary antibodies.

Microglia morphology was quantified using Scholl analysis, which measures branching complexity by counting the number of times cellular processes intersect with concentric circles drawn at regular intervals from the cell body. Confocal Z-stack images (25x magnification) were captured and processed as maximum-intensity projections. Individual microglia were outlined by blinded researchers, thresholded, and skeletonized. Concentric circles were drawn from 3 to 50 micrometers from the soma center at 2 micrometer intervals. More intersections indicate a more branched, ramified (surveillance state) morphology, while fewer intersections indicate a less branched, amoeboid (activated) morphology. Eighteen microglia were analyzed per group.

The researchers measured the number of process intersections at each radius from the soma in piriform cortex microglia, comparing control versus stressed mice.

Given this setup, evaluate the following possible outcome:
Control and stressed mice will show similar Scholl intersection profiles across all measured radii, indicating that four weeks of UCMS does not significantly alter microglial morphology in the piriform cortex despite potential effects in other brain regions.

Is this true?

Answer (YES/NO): NO